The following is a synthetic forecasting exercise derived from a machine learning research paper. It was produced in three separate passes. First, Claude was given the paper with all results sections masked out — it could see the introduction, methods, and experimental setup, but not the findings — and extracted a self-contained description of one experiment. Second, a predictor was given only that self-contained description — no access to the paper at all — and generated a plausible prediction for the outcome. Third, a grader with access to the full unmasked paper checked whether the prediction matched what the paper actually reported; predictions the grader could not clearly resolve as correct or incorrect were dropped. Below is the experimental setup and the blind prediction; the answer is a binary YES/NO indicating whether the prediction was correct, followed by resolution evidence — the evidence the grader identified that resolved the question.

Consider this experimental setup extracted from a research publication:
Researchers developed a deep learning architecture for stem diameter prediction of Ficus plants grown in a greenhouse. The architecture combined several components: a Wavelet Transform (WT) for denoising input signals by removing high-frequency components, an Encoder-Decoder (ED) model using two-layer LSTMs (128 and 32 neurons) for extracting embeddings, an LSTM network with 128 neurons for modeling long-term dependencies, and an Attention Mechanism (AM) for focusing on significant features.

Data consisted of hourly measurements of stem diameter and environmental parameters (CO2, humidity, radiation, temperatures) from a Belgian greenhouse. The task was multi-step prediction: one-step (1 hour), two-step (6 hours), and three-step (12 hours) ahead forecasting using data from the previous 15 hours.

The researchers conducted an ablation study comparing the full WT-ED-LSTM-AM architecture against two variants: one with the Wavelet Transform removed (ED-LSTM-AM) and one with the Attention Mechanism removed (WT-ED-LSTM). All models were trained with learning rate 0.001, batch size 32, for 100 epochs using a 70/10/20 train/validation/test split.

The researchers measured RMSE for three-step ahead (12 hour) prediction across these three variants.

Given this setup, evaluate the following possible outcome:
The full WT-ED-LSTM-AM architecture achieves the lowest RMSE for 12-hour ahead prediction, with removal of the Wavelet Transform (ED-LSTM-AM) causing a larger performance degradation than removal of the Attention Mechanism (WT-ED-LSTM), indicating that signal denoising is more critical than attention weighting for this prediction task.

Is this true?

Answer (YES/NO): YES